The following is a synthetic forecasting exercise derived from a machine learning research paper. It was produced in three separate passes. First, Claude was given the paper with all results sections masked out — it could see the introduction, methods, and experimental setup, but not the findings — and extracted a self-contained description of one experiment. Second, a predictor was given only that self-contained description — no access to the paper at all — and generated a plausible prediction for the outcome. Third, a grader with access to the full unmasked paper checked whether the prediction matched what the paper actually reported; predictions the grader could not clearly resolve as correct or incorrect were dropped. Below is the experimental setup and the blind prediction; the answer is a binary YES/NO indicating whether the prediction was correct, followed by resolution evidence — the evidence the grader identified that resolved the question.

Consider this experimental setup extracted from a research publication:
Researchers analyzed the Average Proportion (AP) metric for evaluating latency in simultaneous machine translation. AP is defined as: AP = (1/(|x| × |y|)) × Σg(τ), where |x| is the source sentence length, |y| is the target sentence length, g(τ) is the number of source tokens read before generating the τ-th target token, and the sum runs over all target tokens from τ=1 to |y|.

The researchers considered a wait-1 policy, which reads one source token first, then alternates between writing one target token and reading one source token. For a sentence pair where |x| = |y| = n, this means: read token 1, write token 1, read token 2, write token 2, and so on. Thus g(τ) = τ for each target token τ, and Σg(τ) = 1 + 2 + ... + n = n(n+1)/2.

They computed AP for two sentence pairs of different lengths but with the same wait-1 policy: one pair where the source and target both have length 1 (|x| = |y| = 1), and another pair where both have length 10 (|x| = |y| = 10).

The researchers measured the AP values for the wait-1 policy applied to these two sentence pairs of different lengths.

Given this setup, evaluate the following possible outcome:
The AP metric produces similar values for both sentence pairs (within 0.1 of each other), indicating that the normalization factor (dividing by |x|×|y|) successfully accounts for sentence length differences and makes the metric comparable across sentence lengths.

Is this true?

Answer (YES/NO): NO